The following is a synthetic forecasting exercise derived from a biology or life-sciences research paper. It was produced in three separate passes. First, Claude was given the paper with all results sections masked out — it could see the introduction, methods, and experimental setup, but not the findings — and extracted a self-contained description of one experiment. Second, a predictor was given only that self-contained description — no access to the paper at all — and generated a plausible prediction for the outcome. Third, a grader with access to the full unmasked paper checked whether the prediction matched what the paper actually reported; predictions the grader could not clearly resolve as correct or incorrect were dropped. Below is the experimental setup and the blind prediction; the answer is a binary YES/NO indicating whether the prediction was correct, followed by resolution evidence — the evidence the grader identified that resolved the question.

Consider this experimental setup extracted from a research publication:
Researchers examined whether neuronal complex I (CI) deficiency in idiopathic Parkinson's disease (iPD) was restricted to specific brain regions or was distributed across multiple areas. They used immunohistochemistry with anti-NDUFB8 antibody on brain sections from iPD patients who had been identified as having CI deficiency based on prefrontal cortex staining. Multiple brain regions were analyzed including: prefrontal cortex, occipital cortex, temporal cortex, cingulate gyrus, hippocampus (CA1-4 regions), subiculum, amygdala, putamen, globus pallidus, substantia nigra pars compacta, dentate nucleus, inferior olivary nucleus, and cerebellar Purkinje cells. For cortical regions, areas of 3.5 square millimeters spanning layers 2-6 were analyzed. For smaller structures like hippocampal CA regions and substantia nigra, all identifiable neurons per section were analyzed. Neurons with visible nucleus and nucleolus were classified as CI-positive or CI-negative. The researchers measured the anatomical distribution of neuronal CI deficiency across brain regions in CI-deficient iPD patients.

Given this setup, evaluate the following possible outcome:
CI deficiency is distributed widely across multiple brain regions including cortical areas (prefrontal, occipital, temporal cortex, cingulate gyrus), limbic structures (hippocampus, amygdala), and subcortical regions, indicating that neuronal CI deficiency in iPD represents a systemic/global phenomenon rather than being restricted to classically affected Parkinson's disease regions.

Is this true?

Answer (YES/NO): YES